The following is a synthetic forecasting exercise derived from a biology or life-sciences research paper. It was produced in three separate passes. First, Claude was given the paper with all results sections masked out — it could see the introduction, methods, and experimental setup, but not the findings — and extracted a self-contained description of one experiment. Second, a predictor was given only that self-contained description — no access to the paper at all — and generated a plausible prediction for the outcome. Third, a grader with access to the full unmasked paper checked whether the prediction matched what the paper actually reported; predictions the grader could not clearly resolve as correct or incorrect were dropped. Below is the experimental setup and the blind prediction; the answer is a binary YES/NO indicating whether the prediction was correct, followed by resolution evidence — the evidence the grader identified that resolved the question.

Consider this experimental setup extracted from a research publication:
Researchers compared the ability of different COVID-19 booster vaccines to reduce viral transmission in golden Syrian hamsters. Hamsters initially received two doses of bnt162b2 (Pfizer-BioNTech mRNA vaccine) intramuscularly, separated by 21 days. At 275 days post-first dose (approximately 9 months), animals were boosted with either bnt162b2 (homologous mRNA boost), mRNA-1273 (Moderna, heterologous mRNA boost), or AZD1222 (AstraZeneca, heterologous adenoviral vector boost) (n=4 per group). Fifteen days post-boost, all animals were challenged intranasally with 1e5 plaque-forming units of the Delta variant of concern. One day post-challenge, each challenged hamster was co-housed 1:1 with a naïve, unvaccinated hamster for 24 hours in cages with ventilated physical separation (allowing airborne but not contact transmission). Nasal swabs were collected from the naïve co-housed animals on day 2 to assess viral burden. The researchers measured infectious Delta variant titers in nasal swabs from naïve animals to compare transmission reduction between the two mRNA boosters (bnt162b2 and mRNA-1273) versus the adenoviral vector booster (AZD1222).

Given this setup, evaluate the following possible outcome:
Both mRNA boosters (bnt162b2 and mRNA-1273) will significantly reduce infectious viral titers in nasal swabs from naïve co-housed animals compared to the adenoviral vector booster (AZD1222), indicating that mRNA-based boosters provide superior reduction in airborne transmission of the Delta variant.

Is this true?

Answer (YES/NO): YES